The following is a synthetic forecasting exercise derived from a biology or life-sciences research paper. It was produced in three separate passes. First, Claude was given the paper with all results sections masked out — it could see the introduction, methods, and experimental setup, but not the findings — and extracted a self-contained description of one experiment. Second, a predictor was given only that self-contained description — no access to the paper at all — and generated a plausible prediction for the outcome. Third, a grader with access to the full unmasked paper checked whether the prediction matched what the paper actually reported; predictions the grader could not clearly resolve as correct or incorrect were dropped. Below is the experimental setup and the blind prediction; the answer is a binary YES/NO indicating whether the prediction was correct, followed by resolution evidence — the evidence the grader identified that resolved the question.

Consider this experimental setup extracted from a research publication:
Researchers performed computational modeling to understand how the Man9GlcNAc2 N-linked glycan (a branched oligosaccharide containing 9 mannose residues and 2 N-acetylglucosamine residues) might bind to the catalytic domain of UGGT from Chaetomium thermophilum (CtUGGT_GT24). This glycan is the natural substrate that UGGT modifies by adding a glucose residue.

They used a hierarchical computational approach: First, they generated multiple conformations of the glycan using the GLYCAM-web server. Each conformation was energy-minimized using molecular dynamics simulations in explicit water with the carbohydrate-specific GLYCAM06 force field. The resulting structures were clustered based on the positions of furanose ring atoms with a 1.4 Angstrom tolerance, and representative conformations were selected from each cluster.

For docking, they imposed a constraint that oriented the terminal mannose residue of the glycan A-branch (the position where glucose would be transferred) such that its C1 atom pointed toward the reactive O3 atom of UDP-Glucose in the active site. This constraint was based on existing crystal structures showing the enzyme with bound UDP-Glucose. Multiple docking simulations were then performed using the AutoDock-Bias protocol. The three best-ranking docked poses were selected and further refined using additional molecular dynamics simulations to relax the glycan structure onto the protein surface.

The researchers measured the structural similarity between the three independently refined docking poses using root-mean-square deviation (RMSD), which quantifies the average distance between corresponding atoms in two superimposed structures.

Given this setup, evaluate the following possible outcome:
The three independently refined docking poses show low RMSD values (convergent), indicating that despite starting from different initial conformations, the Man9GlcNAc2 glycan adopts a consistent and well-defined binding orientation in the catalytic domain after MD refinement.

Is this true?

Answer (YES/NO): YES